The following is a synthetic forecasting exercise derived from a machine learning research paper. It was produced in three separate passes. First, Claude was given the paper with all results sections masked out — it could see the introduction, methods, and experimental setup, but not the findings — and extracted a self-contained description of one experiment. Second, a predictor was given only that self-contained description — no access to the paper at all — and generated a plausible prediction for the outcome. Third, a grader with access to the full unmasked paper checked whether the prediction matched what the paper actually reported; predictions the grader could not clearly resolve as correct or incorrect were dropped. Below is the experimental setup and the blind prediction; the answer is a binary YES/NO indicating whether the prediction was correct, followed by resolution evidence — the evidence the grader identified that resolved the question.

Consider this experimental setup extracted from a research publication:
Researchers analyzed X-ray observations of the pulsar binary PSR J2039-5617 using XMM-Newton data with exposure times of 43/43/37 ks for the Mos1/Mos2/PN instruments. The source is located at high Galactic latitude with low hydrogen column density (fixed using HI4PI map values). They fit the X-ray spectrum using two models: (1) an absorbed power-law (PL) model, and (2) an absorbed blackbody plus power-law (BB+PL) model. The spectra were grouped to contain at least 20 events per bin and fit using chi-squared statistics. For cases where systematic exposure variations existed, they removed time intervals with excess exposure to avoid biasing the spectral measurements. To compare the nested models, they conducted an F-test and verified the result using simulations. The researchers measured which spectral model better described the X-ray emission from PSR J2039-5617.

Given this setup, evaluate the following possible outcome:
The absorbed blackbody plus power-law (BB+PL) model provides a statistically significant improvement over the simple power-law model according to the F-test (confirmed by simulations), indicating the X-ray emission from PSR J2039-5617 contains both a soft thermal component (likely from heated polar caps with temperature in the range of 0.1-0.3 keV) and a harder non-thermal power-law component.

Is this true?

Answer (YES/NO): YES